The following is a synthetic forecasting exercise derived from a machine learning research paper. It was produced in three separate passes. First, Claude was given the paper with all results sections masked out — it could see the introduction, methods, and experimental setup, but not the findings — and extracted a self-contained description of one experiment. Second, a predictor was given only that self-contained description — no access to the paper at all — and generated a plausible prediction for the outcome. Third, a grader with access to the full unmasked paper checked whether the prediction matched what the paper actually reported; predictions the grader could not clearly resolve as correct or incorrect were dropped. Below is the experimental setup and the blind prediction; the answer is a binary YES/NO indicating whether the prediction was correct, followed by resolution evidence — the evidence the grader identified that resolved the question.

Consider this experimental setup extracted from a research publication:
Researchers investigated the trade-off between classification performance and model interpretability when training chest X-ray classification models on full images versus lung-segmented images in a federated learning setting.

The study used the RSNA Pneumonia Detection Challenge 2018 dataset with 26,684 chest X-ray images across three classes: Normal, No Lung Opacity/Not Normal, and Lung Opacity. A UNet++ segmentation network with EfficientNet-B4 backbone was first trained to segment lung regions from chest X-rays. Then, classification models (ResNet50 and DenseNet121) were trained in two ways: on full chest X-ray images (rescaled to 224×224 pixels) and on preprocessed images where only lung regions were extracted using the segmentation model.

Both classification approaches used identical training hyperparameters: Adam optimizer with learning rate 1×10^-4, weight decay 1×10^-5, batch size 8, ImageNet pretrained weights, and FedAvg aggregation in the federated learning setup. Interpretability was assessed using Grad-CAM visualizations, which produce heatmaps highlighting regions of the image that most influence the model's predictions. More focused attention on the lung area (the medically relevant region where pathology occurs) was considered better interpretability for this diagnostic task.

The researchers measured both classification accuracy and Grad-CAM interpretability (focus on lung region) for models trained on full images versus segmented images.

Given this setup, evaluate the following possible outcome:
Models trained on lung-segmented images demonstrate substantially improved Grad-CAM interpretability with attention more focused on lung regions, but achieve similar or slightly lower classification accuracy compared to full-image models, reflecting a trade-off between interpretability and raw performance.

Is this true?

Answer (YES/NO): NO